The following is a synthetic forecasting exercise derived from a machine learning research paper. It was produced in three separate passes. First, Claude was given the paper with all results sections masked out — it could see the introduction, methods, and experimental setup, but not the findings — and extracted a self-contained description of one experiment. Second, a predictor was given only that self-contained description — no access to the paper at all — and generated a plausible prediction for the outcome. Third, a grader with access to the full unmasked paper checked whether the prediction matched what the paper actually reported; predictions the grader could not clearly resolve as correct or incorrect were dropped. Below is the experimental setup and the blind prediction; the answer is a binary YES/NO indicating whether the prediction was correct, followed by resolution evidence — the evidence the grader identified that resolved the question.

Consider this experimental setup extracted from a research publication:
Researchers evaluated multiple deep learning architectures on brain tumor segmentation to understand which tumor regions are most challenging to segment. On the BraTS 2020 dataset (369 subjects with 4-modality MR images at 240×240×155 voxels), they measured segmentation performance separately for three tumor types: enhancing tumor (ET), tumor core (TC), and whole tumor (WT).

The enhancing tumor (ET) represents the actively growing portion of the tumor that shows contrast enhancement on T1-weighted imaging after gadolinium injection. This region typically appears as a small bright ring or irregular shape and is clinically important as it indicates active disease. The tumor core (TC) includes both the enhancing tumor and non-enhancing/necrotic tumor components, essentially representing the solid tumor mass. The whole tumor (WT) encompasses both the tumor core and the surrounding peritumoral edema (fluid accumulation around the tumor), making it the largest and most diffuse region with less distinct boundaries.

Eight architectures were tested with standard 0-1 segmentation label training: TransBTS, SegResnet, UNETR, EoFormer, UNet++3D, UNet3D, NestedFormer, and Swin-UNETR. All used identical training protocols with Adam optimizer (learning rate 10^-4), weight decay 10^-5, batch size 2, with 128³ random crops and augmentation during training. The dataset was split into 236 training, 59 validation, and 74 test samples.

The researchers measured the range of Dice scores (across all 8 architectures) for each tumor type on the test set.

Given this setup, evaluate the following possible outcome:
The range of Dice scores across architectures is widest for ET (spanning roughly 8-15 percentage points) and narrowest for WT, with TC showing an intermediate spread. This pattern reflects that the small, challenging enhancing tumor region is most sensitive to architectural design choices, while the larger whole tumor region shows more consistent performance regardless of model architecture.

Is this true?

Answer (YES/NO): NO